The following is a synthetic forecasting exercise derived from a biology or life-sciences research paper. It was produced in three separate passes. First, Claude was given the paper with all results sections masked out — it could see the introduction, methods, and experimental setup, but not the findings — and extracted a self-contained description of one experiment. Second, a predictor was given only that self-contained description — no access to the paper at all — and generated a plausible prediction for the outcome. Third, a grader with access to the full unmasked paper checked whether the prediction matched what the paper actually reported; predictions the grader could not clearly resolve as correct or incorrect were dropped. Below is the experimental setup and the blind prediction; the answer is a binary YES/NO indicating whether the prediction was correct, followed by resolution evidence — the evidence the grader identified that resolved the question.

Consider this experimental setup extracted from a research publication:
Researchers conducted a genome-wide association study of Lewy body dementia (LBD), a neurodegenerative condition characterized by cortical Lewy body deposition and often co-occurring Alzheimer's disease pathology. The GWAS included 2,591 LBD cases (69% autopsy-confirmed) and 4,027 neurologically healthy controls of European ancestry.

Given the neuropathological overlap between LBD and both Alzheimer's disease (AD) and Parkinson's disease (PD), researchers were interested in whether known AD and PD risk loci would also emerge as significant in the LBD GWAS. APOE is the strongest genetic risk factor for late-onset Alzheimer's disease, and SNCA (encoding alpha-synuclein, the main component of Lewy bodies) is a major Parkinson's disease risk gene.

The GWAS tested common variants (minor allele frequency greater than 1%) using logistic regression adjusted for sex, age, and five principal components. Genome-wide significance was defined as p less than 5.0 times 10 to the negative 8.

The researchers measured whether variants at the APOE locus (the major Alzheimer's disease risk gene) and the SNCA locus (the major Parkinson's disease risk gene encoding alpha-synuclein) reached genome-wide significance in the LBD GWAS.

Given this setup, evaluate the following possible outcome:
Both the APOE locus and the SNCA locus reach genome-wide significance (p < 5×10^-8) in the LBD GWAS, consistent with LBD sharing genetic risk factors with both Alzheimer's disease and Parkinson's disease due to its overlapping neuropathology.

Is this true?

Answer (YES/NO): YES